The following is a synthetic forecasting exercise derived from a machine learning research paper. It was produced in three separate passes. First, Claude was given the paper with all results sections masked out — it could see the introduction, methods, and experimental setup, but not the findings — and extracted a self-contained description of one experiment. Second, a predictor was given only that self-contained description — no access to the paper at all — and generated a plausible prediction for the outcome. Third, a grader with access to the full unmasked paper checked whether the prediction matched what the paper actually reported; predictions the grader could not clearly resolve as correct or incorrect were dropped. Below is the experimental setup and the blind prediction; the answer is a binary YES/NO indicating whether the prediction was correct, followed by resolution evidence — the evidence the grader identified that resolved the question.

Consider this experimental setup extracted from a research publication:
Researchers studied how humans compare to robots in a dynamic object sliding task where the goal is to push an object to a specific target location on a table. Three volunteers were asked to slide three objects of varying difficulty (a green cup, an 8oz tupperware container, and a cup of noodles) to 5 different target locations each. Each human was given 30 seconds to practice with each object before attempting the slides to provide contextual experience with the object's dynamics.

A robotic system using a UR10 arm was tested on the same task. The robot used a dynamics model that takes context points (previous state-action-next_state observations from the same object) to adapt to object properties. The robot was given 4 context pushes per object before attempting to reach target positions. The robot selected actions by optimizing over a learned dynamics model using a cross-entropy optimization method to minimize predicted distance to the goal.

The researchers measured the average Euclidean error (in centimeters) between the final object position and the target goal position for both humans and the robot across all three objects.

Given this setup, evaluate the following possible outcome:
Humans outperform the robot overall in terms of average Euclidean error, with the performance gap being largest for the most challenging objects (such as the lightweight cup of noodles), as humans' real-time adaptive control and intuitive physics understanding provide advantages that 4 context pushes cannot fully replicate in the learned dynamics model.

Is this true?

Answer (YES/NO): NO